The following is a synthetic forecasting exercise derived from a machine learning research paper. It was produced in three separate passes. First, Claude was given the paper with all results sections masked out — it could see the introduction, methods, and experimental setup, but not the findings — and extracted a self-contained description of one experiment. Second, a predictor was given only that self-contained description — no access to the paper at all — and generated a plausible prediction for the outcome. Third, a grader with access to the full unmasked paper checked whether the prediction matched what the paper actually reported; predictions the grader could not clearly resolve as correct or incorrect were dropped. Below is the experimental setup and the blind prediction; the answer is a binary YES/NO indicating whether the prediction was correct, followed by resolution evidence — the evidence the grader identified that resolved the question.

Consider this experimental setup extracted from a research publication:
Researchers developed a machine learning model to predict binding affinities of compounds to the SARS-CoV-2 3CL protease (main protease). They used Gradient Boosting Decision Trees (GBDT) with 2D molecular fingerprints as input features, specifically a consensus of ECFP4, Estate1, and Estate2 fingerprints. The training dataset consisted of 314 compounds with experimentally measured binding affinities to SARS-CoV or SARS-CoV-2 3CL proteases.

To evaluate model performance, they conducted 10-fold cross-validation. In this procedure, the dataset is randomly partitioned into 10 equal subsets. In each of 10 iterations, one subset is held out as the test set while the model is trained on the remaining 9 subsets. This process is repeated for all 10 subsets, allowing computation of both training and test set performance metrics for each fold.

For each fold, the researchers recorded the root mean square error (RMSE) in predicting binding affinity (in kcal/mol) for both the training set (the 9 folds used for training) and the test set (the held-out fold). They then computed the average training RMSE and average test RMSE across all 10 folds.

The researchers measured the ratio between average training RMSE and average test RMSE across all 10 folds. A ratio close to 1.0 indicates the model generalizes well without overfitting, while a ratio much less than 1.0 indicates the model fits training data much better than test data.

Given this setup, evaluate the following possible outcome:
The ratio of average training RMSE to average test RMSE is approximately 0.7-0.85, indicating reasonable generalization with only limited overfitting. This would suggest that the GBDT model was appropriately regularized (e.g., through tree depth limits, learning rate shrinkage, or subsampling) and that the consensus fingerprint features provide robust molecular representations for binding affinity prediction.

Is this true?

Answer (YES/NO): NO